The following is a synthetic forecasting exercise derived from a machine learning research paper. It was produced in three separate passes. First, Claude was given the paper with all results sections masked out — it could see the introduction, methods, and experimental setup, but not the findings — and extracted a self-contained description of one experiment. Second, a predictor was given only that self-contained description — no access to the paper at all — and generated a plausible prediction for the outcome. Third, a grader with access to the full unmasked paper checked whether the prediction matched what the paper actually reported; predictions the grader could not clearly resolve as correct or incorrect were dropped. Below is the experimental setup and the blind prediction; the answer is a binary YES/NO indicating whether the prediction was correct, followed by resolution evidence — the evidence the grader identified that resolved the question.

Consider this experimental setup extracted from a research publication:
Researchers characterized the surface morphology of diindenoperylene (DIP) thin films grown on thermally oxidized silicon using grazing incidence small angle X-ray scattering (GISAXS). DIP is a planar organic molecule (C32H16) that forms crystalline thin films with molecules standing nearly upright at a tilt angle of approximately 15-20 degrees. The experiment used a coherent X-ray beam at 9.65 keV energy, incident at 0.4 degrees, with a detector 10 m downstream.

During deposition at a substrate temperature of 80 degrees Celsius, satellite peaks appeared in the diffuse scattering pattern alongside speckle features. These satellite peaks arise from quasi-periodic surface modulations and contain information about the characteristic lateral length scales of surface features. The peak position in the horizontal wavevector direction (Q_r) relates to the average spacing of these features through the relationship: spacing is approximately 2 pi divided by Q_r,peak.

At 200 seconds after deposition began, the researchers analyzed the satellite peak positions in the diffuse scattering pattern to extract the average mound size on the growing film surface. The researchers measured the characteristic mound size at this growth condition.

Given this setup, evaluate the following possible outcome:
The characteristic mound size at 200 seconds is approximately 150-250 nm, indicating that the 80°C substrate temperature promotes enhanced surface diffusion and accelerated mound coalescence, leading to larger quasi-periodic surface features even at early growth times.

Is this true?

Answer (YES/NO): YES